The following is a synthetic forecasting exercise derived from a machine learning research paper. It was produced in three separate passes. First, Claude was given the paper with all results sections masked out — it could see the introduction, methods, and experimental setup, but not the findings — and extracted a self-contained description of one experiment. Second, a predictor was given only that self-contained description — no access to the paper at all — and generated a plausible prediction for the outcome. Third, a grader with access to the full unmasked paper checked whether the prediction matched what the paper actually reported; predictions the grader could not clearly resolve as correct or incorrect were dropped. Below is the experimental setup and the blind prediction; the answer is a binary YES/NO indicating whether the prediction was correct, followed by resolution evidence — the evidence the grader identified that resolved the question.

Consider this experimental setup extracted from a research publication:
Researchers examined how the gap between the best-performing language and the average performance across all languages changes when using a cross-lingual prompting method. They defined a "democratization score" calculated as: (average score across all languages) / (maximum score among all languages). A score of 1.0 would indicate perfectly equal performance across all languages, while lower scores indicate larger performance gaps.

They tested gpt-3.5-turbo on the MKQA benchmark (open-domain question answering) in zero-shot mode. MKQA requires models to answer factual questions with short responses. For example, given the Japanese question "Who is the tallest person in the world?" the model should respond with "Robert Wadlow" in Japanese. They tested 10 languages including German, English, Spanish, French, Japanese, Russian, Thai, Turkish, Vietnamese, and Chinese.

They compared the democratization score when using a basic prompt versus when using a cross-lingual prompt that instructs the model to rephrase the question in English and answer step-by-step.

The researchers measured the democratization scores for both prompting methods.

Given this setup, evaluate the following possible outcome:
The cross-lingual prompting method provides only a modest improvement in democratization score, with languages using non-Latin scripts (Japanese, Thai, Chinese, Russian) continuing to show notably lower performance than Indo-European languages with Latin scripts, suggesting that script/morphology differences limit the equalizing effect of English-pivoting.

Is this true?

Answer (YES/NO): NO